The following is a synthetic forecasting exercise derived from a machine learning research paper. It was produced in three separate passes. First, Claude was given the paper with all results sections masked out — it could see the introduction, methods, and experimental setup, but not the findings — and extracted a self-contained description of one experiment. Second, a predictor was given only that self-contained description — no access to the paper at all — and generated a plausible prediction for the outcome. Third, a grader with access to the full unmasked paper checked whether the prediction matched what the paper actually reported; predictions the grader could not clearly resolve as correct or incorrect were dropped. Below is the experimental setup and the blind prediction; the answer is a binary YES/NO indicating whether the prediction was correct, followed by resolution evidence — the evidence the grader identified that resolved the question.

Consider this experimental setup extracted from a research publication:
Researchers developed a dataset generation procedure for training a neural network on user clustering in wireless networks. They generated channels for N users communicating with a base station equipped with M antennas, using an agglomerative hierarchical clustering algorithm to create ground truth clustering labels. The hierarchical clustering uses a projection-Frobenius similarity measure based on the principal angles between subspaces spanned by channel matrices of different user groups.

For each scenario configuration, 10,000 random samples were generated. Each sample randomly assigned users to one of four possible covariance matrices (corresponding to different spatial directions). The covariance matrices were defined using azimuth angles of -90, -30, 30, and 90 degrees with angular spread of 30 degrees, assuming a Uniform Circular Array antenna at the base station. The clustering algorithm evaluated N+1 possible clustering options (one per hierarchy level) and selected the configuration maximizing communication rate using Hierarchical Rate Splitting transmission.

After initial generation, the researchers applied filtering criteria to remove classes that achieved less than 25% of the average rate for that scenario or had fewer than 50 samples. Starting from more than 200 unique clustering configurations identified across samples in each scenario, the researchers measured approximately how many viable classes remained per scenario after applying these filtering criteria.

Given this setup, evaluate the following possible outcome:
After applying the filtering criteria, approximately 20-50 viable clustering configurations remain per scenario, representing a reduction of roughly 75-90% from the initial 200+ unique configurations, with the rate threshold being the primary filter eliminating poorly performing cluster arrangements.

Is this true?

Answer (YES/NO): YES